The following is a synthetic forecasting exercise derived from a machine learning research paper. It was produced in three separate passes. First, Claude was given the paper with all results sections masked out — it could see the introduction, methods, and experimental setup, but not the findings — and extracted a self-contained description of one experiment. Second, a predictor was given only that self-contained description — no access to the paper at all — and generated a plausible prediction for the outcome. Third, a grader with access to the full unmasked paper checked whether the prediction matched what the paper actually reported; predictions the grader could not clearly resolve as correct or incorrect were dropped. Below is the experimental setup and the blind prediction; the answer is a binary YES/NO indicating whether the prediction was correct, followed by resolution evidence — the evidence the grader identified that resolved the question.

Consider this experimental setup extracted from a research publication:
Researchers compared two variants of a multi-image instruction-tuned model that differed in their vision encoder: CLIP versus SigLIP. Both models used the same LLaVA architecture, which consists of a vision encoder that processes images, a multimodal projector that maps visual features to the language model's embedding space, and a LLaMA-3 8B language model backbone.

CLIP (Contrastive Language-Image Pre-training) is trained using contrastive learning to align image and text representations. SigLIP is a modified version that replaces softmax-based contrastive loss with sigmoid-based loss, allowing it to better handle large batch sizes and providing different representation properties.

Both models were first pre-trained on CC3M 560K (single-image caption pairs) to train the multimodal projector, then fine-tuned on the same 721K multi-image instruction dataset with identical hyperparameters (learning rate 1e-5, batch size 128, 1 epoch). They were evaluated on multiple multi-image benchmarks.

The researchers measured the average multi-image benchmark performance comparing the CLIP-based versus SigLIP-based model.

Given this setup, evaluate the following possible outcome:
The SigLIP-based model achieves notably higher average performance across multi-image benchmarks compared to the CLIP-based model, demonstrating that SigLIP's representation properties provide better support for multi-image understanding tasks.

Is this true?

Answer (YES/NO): NO